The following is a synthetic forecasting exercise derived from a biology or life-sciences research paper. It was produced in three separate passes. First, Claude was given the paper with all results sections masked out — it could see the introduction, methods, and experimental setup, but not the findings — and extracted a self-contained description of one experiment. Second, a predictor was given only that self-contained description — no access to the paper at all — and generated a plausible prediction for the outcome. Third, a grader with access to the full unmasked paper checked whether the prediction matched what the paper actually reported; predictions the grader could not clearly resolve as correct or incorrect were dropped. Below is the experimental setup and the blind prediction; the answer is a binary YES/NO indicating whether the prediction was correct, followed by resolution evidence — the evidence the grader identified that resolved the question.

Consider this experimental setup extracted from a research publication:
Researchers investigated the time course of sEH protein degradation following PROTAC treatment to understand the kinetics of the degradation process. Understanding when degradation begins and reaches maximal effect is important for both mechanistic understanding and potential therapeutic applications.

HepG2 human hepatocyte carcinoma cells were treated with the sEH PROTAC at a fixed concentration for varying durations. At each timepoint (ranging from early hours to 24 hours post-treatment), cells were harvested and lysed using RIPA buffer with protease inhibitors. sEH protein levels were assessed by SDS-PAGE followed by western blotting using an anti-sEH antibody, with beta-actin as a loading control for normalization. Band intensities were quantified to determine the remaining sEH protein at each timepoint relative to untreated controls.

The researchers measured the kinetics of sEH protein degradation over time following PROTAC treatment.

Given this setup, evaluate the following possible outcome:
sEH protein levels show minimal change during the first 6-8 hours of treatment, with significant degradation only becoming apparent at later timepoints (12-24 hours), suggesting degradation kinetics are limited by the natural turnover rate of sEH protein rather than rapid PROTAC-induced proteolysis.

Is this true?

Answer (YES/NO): YES